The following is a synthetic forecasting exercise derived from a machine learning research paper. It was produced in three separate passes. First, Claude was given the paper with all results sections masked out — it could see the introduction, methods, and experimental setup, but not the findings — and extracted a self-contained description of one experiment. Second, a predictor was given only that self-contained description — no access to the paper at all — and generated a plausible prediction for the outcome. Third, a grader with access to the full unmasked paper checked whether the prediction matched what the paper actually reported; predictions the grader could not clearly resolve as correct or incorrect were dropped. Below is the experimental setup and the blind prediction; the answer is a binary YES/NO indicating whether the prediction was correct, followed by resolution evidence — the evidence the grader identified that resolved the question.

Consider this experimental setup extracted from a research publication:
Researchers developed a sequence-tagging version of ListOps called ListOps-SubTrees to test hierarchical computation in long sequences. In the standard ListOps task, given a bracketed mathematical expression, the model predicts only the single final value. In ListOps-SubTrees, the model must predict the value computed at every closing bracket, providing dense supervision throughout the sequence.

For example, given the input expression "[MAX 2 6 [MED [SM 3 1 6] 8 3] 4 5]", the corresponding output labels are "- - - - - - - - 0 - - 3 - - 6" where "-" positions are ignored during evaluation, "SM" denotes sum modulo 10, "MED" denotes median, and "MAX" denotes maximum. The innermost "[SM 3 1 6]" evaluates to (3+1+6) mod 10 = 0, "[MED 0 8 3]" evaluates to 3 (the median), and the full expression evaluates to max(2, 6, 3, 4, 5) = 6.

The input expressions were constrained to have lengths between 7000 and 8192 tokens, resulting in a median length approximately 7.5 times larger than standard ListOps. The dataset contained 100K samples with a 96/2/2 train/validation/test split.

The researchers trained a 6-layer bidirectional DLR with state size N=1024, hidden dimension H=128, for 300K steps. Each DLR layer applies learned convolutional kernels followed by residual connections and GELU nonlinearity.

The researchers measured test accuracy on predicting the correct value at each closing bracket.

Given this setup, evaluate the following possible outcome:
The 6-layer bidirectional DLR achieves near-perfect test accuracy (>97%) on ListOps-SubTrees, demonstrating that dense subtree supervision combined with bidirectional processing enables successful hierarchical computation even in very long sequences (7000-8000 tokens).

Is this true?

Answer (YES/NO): NO